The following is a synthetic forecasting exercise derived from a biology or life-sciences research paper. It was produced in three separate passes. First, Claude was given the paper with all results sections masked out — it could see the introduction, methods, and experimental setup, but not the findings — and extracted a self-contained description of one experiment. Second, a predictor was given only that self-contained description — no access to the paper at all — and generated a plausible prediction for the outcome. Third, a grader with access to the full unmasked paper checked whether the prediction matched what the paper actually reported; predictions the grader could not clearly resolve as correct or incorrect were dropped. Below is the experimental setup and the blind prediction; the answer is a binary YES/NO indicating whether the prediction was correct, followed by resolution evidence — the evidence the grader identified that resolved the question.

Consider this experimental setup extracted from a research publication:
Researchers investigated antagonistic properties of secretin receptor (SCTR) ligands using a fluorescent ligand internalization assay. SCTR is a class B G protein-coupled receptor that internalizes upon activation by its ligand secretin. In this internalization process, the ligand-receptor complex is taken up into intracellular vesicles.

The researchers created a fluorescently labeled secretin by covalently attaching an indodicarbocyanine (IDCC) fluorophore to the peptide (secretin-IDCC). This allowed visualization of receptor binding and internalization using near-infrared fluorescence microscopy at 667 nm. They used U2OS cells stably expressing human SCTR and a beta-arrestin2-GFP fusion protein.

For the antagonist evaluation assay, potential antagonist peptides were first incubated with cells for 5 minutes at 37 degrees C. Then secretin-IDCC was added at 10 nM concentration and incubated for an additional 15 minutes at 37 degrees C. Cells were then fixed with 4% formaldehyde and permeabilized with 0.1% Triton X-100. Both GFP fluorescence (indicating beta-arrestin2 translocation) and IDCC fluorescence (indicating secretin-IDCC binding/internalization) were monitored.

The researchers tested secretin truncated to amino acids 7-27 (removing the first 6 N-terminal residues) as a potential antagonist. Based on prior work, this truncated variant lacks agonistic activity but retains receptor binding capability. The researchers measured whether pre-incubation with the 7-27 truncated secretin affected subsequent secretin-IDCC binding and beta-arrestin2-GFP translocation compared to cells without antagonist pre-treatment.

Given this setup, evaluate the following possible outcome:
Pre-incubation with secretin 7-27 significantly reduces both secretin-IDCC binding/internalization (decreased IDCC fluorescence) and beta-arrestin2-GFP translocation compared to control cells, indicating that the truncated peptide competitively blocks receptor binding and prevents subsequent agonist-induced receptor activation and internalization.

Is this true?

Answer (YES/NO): NO